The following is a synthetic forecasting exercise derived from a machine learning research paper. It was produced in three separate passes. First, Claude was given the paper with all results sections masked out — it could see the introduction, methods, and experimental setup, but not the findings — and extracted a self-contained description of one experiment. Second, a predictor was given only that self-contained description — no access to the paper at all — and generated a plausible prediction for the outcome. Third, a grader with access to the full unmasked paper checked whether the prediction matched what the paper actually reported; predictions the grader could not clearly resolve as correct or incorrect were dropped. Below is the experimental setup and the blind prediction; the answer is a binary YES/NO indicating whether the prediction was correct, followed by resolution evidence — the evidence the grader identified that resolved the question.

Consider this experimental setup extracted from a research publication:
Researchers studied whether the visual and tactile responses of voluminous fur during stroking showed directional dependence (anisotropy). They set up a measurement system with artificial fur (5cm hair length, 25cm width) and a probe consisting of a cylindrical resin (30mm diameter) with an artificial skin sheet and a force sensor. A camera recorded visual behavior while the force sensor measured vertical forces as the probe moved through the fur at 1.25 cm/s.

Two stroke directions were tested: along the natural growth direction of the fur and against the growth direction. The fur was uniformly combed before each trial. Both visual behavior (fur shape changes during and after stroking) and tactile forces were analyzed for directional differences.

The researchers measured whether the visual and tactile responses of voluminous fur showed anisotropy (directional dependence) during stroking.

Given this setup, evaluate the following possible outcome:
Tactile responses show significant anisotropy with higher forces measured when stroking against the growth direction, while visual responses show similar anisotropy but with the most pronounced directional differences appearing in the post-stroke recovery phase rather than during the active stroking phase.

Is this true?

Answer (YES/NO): NO